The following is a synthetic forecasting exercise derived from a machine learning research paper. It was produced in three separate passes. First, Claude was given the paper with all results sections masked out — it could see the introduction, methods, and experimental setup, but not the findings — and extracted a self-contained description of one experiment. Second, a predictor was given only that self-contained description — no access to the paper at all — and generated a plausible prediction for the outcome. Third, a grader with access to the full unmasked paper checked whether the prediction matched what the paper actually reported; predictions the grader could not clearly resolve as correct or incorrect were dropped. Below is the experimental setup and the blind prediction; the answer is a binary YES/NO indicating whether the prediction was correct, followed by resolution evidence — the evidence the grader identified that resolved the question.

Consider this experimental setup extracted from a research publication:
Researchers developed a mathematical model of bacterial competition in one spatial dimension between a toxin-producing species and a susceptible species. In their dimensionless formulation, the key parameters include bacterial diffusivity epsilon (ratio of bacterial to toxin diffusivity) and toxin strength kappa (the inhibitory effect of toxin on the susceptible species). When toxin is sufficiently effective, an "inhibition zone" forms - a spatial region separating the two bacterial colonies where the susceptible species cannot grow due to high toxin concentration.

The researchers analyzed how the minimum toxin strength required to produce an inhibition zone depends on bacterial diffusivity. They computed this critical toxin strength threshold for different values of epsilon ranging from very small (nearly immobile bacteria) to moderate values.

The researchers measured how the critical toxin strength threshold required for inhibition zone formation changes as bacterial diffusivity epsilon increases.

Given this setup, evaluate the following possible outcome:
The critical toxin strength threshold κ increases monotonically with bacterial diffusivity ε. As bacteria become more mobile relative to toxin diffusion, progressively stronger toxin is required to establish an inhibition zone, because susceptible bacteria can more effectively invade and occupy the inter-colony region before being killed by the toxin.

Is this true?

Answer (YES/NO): YES